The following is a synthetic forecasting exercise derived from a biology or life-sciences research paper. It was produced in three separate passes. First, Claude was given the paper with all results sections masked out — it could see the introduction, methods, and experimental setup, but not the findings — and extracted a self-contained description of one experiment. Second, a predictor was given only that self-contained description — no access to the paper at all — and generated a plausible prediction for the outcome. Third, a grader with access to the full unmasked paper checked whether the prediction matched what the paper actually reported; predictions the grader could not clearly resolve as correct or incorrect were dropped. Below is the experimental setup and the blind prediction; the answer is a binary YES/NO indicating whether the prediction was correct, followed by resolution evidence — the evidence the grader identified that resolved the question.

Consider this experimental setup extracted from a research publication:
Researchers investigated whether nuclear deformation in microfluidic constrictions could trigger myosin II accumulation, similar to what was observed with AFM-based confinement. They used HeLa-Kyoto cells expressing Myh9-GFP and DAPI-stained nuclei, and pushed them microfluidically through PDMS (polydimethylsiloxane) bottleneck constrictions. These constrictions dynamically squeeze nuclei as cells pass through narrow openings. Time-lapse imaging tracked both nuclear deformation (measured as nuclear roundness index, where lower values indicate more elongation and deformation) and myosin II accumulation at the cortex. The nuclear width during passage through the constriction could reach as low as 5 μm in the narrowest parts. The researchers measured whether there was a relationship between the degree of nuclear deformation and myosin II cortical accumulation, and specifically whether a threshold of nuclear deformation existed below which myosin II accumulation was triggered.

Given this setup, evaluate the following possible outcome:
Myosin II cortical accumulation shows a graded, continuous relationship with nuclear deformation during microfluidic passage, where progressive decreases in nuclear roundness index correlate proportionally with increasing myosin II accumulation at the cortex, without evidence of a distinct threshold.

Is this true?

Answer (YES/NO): NO